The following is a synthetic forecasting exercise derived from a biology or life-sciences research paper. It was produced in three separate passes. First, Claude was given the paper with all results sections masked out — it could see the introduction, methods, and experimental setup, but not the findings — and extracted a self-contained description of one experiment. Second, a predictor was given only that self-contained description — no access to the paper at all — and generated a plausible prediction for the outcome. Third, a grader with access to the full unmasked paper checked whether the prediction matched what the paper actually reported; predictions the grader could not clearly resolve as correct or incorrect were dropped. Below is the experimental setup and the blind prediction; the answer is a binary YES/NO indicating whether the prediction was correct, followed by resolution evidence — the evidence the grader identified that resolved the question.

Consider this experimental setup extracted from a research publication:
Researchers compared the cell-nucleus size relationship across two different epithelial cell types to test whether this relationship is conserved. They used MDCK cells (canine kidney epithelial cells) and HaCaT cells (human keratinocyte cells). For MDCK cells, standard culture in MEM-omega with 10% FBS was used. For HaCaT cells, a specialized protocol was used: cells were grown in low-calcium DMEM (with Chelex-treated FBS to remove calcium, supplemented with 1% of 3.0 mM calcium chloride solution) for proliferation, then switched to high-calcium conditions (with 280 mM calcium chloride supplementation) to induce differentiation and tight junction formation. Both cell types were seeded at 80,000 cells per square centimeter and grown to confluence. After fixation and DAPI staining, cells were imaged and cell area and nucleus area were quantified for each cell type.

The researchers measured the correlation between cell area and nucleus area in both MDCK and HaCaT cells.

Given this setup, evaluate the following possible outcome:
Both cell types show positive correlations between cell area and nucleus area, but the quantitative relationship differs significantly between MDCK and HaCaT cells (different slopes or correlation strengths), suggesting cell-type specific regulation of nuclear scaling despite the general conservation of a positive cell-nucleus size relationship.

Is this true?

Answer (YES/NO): NO